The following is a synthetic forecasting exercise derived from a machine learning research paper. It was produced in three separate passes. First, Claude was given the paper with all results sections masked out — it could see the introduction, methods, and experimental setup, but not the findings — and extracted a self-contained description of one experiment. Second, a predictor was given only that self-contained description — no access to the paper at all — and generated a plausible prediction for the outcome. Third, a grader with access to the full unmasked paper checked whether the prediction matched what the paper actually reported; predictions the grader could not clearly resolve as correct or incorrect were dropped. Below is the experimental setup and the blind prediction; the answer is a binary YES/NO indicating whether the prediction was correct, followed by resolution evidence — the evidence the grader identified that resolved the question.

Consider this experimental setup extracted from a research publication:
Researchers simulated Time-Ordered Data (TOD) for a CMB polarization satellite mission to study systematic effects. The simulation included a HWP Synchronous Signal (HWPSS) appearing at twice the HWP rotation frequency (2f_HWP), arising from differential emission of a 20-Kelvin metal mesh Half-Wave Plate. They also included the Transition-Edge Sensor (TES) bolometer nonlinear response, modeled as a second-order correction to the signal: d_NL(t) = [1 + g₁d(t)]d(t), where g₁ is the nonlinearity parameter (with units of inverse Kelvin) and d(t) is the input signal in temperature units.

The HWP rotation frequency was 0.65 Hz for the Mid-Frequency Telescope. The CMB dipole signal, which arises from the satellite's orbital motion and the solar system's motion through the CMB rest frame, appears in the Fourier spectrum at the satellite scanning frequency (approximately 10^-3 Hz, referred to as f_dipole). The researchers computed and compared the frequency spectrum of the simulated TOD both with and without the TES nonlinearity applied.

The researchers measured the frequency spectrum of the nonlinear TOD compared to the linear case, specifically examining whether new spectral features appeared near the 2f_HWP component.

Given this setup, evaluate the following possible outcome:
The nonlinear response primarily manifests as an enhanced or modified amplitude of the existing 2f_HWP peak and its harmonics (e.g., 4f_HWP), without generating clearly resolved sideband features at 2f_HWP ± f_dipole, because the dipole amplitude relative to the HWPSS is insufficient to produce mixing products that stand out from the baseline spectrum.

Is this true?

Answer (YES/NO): NO